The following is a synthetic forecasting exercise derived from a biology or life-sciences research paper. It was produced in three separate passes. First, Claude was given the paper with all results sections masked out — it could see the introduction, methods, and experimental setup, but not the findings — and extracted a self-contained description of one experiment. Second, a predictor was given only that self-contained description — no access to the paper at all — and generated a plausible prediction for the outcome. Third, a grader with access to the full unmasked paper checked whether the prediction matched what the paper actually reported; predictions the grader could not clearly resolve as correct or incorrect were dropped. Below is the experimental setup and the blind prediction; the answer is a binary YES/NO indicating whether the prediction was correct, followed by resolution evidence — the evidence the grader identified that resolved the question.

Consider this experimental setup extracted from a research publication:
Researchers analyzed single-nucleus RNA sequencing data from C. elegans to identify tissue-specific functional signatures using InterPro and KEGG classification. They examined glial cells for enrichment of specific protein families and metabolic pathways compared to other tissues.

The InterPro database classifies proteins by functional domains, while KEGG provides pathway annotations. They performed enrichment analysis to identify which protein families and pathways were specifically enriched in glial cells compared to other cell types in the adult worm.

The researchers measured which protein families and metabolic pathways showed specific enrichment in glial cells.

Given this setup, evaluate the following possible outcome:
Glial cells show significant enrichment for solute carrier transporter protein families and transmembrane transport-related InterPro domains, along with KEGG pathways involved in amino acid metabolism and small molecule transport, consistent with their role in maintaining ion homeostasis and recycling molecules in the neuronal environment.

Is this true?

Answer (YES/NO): NO